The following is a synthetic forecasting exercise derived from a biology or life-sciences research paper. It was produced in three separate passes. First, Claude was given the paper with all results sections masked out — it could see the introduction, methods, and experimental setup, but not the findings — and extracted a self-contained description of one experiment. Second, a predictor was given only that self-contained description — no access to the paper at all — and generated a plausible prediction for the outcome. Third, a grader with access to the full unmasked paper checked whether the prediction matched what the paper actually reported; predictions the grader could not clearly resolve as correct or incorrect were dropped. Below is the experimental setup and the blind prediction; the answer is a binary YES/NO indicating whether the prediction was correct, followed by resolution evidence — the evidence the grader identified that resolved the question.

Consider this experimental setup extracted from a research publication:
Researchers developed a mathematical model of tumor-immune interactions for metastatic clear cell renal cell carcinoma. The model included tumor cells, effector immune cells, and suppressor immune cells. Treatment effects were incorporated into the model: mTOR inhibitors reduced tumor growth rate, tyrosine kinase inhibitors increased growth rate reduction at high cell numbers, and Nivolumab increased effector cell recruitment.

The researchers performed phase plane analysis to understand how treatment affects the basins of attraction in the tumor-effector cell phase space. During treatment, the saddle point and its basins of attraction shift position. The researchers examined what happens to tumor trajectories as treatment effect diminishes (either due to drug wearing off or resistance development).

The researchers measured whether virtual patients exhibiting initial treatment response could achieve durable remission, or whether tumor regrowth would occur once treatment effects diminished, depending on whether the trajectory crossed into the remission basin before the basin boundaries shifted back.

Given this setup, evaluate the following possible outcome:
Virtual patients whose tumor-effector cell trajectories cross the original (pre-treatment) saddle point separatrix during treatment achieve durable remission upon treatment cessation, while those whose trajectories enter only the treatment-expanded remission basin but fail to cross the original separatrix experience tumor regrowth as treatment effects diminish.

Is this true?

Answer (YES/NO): YES